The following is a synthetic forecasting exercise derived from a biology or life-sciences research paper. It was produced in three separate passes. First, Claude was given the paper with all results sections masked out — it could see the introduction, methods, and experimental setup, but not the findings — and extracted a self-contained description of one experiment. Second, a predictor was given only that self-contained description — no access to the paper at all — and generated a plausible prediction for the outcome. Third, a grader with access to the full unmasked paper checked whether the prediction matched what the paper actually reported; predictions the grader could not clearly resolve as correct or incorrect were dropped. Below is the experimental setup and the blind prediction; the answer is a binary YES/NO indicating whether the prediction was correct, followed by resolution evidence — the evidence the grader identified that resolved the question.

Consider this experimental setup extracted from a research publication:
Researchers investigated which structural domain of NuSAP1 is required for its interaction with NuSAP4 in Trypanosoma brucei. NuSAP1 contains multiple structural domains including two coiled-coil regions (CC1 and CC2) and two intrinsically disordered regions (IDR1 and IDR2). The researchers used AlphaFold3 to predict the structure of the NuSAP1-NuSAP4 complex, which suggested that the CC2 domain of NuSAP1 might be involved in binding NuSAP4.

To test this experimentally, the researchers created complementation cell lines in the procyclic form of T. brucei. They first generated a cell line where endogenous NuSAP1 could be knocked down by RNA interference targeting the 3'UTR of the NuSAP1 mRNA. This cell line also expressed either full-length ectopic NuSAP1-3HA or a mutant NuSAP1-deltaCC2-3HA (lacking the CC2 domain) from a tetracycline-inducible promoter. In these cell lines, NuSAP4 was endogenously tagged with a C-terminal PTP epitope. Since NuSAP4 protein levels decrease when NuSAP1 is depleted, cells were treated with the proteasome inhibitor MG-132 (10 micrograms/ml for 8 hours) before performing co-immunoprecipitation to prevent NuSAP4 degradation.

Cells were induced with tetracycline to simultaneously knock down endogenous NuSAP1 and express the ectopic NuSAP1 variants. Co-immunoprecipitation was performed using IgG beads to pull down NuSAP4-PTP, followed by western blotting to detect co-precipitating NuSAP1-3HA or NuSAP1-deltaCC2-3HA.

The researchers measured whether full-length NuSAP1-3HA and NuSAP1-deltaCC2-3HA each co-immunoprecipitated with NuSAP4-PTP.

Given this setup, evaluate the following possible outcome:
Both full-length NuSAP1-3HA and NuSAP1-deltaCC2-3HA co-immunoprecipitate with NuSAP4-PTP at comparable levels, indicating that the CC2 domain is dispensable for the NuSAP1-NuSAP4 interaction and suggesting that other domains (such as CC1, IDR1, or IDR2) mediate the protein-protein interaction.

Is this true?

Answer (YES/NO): NO